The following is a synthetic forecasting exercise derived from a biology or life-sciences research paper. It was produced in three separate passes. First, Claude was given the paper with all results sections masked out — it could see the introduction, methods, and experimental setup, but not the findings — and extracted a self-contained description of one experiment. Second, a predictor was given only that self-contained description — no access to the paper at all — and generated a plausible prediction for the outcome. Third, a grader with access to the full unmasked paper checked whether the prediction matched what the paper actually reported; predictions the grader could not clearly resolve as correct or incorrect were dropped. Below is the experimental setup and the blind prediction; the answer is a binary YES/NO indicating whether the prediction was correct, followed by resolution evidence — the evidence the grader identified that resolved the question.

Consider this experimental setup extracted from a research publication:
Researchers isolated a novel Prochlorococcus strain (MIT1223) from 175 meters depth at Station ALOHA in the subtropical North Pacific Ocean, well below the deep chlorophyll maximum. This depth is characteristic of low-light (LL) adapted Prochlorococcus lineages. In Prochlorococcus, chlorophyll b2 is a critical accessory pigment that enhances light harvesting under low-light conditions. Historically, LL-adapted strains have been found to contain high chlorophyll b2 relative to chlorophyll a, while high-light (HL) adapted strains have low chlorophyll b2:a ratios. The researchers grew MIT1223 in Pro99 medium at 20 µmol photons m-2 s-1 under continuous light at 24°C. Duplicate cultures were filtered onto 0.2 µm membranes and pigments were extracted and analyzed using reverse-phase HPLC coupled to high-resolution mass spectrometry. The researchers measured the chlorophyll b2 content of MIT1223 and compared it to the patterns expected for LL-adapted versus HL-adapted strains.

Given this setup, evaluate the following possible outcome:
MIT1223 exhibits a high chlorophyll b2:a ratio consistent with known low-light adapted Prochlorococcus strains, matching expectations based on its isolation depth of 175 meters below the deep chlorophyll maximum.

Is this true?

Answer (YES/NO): NO